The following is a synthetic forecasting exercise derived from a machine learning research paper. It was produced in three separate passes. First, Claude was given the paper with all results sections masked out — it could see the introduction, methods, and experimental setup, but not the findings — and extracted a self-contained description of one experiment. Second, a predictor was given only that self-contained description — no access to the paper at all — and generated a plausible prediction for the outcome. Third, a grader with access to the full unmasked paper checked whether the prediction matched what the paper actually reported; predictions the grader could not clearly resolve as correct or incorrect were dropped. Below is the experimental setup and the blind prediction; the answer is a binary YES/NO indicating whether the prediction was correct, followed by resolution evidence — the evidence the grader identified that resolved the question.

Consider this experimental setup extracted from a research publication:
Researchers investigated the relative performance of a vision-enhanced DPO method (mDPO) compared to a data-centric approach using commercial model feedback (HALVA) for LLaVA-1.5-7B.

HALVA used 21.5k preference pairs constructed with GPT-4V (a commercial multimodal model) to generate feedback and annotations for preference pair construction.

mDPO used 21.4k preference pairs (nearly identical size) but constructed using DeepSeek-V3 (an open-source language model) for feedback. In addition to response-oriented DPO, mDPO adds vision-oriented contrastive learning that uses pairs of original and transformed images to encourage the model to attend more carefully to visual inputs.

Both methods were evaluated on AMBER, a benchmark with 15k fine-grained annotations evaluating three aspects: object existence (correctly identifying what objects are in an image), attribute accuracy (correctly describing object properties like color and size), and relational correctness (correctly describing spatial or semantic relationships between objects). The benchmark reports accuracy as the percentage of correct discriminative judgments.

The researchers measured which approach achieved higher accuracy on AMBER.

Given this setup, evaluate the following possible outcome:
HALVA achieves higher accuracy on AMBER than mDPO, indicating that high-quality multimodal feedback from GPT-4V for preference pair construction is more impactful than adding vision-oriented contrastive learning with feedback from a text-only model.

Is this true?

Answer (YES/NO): NO